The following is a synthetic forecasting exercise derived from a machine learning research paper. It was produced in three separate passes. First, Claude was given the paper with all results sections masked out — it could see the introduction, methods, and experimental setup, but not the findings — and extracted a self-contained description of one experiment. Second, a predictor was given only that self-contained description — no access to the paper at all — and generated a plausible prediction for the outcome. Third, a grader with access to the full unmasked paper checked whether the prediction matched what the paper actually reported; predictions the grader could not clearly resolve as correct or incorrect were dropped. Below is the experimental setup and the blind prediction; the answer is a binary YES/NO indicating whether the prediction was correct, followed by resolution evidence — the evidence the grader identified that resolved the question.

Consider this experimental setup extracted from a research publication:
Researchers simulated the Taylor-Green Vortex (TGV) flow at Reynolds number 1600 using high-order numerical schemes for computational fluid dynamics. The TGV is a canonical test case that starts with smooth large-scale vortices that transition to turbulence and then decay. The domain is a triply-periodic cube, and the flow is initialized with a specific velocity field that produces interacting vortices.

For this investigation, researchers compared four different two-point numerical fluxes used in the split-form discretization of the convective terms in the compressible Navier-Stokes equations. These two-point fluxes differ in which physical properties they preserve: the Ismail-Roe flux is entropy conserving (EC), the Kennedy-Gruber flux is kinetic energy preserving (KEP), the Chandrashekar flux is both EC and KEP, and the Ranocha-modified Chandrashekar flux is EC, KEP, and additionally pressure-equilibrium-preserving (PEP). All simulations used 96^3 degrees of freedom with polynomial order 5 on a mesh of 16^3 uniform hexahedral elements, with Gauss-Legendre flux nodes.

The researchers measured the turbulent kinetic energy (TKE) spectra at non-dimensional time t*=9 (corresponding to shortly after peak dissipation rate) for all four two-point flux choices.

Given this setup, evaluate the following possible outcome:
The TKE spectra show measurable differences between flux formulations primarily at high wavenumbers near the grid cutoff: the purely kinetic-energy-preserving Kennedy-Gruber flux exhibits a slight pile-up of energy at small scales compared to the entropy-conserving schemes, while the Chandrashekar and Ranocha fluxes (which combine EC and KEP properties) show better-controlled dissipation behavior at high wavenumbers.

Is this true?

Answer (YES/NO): NO